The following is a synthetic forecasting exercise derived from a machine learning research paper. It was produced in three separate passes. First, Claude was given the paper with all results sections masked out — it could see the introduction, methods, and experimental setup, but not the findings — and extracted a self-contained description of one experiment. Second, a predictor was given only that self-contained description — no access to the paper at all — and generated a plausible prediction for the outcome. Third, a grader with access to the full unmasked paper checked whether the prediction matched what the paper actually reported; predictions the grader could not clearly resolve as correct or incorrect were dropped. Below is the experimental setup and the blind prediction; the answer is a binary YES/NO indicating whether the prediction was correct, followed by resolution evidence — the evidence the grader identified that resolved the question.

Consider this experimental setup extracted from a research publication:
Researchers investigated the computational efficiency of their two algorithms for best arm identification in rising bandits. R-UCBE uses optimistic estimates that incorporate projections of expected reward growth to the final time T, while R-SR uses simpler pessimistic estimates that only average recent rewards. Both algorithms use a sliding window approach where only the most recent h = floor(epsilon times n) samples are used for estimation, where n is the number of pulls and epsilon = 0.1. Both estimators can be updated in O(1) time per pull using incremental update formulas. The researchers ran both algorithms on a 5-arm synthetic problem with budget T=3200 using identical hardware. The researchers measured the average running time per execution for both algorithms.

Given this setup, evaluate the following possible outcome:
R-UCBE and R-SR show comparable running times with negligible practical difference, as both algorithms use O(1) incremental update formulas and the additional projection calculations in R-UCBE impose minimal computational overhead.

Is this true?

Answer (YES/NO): YES